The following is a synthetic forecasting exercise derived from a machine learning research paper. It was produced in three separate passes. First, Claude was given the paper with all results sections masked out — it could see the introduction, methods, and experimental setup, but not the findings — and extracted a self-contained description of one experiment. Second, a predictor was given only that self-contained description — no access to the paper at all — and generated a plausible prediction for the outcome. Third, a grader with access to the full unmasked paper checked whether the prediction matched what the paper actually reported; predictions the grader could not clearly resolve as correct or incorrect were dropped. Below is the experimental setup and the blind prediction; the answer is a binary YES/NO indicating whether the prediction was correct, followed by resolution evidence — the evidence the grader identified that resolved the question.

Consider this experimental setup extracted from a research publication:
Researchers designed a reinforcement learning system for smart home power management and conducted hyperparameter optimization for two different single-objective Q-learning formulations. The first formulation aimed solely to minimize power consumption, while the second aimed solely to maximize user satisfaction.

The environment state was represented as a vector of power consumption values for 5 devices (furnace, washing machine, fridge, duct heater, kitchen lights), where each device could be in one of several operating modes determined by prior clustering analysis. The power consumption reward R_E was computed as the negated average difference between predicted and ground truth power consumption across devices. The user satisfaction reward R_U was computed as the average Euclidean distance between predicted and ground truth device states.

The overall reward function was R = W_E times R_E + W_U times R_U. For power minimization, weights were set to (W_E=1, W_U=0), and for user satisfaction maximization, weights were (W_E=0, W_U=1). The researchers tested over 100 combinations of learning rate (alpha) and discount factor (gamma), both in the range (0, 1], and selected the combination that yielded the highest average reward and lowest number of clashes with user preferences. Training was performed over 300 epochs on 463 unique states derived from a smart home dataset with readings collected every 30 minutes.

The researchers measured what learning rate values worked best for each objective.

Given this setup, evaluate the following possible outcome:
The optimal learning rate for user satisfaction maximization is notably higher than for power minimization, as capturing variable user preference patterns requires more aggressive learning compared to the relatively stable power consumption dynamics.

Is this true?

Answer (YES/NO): YES